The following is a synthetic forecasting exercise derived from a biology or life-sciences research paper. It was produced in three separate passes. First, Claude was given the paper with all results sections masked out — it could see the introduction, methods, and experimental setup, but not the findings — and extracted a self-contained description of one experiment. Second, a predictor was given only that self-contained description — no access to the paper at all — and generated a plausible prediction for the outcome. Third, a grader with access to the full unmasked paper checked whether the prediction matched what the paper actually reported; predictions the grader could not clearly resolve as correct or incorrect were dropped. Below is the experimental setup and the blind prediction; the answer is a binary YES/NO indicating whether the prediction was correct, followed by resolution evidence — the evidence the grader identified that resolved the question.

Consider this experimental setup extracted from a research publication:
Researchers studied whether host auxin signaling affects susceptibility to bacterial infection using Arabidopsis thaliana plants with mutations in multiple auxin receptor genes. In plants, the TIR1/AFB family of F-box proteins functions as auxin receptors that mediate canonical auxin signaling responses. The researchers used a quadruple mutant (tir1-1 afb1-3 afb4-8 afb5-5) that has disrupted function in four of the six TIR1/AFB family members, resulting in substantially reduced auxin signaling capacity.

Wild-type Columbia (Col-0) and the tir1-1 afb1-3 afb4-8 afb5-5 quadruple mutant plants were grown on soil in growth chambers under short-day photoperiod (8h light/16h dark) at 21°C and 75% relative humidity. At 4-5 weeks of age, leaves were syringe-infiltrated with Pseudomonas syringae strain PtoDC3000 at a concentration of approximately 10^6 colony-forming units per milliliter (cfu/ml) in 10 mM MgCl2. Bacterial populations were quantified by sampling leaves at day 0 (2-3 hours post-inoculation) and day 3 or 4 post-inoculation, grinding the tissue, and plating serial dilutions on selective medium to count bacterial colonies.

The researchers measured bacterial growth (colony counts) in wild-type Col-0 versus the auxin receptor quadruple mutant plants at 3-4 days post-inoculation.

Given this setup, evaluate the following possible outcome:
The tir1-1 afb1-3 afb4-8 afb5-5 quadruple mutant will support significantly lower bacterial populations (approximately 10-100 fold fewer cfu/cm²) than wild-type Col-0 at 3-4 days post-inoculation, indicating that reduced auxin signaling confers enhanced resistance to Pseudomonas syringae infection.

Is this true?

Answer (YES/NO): NO